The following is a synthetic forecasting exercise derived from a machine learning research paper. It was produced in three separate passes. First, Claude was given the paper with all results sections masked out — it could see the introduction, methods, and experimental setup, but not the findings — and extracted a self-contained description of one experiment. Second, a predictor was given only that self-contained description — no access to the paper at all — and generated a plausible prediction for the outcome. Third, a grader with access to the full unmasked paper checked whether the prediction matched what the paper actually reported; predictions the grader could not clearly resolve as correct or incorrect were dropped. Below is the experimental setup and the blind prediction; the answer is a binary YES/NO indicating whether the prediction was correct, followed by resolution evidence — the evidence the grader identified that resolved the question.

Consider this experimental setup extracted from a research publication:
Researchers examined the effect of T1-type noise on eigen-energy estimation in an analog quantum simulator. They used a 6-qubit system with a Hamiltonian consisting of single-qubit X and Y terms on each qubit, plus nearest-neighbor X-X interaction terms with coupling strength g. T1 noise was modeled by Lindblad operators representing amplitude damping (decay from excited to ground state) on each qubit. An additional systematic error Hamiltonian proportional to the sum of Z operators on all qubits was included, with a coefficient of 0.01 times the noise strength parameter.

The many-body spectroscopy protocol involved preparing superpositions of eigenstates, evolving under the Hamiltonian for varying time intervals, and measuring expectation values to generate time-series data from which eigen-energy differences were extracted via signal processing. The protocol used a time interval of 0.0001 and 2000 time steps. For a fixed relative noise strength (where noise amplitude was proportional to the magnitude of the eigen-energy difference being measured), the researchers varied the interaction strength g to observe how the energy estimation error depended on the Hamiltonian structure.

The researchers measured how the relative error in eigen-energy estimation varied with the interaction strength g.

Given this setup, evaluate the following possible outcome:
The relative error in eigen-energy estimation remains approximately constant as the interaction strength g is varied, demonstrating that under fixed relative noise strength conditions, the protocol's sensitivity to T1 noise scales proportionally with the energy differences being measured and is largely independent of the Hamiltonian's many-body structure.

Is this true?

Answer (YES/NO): NO